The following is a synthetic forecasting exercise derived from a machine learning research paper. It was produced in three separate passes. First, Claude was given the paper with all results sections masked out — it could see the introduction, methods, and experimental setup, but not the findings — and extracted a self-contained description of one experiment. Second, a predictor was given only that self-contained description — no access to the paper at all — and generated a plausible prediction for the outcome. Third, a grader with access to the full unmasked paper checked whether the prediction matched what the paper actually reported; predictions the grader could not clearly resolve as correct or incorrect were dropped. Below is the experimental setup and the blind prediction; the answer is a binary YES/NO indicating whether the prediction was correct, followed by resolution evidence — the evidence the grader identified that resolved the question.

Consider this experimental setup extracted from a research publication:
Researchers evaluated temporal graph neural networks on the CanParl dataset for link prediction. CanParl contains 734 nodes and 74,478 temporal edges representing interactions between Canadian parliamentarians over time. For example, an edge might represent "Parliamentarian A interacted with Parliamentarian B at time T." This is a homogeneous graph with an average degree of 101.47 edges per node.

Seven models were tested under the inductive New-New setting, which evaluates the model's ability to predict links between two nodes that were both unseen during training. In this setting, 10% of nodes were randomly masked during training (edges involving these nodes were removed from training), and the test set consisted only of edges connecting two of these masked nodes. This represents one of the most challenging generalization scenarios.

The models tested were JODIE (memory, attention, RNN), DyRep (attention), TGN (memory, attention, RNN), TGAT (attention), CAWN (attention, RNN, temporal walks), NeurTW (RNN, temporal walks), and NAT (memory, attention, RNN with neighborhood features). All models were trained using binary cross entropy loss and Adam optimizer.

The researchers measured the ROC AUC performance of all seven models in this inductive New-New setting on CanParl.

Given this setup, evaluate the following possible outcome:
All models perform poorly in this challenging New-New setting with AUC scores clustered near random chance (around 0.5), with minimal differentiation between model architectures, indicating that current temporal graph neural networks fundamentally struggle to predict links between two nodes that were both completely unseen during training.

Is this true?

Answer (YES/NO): NO